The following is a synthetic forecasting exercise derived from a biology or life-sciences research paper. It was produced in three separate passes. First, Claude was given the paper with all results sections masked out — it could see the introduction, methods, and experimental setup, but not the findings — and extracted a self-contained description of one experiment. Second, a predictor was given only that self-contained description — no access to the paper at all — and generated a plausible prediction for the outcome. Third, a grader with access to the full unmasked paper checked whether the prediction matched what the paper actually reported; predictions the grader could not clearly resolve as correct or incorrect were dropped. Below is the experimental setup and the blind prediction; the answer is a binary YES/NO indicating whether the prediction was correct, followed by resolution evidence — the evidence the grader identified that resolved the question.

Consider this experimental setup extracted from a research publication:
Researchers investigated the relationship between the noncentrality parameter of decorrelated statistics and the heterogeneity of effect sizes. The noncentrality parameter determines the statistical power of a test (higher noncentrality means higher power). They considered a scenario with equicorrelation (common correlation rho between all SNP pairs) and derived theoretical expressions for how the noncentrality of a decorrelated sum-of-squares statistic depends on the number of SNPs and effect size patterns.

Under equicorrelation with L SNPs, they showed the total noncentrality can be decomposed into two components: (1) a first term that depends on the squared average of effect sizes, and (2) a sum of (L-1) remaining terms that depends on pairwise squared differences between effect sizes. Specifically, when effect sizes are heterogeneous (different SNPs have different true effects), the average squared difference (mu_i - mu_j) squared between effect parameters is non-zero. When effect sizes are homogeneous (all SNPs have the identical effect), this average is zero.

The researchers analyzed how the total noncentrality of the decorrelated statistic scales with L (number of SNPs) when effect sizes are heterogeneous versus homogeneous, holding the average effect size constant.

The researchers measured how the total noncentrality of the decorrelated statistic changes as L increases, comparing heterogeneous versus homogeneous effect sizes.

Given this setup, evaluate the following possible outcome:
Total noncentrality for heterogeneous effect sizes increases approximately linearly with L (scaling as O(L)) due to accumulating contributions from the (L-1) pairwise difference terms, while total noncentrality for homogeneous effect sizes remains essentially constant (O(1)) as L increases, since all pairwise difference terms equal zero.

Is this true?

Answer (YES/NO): YES